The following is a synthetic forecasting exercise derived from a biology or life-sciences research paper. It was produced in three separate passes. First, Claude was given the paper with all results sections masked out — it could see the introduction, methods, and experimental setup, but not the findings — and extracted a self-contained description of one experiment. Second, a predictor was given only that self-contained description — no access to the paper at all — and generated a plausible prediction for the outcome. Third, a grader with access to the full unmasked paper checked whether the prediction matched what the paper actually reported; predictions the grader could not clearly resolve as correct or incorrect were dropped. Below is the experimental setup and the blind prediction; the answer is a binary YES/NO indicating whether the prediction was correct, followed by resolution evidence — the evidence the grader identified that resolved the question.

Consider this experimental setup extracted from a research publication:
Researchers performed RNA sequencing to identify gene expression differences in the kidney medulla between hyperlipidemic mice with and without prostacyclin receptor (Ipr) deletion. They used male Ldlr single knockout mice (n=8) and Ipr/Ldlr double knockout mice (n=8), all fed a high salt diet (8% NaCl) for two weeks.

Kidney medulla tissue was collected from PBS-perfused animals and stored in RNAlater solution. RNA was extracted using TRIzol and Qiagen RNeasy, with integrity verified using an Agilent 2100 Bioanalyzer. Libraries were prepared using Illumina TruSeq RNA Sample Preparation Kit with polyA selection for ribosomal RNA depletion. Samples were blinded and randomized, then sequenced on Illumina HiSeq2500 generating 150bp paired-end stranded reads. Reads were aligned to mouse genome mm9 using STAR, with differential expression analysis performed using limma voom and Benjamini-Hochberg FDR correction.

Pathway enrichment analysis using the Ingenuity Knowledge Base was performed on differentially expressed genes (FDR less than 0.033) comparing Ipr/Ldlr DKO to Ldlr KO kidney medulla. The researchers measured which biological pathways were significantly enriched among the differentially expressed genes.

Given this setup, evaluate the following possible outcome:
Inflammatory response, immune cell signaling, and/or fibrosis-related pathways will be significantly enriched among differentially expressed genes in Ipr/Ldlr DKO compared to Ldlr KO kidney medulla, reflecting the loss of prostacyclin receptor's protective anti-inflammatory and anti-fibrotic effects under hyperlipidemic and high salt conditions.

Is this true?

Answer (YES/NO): NO